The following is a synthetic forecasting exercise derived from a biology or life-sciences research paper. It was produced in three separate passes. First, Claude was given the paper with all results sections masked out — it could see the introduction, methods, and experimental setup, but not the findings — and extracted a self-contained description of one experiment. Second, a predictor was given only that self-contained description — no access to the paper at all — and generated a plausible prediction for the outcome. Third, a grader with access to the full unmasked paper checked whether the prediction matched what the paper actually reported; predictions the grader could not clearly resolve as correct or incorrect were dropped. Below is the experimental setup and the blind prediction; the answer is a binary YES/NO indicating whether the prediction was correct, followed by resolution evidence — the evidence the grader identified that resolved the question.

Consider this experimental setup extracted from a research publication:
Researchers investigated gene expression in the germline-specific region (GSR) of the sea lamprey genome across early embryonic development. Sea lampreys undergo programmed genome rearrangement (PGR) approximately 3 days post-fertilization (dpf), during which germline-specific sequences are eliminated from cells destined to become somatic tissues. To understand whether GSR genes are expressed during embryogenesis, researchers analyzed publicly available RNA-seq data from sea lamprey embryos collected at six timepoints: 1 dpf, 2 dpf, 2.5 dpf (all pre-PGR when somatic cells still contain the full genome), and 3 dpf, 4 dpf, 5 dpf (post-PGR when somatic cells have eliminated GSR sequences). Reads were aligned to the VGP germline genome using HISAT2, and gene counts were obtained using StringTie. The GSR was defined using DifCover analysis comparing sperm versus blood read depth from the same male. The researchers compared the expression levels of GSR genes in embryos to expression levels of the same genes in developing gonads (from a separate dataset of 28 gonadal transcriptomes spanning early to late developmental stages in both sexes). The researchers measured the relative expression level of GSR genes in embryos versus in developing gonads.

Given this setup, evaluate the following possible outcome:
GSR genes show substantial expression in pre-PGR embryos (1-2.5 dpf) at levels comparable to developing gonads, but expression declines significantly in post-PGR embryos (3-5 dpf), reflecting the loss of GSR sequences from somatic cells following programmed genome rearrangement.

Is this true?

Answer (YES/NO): NO